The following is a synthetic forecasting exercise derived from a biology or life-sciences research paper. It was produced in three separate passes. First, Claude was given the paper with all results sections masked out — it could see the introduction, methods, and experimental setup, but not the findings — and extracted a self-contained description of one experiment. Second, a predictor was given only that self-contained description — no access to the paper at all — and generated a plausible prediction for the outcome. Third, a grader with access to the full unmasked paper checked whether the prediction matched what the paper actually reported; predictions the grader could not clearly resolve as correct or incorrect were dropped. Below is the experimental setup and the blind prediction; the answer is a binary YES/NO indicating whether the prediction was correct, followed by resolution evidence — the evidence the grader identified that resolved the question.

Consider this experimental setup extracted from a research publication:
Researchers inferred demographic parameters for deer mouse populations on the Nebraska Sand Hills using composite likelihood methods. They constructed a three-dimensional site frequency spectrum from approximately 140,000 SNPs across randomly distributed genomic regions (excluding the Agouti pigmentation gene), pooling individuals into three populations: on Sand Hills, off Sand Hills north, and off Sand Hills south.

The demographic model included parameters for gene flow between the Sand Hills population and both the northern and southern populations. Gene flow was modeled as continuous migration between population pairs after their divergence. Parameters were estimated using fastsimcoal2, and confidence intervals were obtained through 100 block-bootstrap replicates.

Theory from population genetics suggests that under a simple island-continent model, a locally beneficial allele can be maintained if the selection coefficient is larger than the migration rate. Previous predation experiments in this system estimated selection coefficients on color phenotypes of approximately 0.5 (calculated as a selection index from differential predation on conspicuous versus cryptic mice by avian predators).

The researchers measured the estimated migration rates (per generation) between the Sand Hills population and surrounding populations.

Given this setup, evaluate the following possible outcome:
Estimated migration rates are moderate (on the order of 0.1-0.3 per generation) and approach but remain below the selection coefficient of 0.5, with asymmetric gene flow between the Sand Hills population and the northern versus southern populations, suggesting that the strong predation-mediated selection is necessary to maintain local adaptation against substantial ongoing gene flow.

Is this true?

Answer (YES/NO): NO